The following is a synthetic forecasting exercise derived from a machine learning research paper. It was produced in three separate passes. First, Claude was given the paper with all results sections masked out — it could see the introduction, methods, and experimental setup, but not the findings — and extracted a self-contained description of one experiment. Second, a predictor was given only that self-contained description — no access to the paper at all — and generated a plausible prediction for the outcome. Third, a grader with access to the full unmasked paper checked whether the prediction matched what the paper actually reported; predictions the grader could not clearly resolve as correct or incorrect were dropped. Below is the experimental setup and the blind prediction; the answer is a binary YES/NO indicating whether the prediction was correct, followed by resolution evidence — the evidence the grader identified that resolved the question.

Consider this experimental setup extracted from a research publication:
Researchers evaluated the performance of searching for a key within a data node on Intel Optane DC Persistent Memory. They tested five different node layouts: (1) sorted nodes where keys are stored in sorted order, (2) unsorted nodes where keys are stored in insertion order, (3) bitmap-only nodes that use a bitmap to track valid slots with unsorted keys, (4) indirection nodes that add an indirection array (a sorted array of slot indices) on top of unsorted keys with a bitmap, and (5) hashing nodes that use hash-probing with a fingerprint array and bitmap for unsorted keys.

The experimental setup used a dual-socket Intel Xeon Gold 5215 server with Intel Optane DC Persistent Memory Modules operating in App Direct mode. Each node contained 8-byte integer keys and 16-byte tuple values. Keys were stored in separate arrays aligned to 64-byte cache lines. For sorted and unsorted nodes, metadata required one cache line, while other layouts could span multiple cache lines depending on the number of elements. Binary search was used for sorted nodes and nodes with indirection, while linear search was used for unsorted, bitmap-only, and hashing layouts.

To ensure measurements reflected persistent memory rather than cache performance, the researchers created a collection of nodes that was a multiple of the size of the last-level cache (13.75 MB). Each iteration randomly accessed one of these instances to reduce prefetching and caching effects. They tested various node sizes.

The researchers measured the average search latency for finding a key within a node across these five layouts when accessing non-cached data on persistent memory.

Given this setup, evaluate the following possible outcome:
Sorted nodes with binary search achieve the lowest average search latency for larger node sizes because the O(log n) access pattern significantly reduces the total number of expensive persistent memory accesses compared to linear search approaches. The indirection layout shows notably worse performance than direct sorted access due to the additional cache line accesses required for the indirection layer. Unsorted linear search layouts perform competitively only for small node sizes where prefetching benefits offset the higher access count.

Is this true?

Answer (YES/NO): NO